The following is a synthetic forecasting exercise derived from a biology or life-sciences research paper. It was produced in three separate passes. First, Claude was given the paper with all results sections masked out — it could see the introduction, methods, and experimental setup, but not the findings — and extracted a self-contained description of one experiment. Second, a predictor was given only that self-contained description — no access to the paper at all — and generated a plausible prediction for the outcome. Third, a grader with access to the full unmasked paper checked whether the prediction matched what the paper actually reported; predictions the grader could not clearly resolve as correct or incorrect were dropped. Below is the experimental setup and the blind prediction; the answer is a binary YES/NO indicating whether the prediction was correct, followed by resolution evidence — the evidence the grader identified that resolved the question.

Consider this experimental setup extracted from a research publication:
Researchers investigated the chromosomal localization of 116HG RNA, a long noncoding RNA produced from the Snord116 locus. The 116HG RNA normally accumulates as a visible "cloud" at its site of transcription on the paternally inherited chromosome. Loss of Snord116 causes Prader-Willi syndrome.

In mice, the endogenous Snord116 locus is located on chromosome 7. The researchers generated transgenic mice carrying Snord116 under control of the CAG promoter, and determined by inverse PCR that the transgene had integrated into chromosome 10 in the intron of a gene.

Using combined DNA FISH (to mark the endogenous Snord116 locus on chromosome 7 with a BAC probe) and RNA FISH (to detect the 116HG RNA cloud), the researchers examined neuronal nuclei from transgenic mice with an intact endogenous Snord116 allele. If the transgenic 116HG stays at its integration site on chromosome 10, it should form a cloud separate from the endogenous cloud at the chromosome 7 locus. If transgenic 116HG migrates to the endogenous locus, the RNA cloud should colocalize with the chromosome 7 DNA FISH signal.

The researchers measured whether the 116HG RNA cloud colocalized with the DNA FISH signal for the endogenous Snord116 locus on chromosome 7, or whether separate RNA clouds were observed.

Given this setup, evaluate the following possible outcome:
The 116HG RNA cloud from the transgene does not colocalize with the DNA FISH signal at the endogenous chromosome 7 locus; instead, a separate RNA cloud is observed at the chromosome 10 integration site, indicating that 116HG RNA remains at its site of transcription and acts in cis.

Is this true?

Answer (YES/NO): NO